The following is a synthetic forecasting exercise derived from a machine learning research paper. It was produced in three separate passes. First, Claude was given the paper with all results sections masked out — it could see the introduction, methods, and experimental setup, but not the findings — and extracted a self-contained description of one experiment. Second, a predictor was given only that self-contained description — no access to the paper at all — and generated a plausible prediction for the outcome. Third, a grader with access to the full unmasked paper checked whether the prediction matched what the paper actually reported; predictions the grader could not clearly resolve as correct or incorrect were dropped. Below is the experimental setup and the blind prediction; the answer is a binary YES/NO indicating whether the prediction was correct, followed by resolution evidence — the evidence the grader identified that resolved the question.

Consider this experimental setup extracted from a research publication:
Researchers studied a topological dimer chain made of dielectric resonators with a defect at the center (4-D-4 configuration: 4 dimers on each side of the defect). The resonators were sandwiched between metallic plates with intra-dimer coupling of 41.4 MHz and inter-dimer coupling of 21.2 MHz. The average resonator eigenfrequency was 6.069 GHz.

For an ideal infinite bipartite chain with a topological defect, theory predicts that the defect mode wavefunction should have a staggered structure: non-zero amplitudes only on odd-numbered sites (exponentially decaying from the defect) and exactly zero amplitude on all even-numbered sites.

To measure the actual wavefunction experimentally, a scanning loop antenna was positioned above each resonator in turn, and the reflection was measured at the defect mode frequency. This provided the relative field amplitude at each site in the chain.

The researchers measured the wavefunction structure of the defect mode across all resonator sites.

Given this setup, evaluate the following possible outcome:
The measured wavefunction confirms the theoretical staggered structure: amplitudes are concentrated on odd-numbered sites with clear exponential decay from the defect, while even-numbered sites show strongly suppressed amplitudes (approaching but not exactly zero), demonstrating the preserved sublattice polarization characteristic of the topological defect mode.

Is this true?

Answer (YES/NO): NO